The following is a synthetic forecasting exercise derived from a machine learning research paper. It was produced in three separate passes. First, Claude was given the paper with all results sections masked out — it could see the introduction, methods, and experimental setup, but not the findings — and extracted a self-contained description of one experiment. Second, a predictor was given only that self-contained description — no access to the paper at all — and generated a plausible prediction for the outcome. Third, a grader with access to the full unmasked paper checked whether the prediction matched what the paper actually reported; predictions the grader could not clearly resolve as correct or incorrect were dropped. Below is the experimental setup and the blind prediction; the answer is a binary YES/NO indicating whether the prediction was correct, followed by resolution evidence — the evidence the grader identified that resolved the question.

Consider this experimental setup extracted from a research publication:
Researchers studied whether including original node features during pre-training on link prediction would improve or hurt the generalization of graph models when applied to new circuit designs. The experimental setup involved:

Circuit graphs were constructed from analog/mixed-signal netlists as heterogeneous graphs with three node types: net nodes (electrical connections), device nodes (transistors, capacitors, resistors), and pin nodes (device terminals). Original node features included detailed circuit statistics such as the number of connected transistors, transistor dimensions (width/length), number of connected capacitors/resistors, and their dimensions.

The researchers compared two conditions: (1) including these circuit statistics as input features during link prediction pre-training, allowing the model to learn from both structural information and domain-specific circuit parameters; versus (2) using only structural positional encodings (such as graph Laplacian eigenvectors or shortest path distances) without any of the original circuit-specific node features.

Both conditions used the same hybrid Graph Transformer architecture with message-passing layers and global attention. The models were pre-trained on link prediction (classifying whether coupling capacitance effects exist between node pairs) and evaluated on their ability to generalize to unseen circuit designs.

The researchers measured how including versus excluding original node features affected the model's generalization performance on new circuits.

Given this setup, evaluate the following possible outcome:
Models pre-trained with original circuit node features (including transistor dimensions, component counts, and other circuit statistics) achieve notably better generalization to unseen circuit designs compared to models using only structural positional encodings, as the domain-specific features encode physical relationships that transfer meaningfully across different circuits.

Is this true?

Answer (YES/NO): NO